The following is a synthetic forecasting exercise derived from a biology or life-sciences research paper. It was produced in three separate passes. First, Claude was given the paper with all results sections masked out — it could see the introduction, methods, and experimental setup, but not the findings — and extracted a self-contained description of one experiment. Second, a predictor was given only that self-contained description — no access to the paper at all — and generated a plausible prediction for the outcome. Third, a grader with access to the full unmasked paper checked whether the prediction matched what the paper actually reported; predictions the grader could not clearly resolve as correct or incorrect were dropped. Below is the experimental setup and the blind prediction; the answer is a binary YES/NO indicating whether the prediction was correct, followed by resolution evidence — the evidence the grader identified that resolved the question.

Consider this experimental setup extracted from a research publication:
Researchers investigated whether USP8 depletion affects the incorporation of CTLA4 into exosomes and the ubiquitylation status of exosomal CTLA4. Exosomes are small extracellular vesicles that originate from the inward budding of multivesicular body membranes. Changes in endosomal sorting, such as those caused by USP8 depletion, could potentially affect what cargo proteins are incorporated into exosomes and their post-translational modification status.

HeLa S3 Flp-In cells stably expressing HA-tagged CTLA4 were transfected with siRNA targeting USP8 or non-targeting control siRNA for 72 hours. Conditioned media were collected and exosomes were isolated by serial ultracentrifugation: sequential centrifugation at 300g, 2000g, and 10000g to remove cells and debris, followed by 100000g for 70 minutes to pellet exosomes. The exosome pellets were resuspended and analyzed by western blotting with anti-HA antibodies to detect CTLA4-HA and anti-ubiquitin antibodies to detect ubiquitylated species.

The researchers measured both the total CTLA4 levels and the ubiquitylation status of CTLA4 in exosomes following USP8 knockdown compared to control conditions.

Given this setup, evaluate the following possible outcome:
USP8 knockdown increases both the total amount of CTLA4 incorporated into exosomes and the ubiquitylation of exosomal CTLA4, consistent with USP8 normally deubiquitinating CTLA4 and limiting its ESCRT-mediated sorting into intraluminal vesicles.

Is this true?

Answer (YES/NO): YES